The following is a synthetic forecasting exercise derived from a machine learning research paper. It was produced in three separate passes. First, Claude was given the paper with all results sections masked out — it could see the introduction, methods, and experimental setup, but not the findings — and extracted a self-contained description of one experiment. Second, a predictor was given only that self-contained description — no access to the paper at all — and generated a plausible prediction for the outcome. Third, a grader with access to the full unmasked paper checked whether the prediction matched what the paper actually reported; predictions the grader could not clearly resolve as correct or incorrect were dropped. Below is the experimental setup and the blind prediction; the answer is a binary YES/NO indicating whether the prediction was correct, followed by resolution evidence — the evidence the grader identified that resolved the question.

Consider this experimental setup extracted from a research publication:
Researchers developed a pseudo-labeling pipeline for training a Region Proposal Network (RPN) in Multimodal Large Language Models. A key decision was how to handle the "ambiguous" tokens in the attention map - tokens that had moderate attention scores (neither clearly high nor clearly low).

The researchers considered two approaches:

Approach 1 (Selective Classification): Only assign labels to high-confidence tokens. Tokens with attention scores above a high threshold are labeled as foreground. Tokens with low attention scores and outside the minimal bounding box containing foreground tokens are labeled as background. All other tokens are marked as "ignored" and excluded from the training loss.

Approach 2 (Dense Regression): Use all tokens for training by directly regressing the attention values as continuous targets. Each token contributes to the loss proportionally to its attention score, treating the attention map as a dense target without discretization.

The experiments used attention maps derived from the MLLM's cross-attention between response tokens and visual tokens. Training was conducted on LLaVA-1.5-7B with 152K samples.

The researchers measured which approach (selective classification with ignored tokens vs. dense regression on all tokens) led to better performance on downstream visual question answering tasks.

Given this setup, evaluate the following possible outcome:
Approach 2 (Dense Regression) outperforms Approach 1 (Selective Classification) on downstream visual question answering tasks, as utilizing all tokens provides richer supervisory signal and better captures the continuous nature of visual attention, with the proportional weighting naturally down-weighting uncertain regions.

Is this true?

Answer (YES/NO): NO